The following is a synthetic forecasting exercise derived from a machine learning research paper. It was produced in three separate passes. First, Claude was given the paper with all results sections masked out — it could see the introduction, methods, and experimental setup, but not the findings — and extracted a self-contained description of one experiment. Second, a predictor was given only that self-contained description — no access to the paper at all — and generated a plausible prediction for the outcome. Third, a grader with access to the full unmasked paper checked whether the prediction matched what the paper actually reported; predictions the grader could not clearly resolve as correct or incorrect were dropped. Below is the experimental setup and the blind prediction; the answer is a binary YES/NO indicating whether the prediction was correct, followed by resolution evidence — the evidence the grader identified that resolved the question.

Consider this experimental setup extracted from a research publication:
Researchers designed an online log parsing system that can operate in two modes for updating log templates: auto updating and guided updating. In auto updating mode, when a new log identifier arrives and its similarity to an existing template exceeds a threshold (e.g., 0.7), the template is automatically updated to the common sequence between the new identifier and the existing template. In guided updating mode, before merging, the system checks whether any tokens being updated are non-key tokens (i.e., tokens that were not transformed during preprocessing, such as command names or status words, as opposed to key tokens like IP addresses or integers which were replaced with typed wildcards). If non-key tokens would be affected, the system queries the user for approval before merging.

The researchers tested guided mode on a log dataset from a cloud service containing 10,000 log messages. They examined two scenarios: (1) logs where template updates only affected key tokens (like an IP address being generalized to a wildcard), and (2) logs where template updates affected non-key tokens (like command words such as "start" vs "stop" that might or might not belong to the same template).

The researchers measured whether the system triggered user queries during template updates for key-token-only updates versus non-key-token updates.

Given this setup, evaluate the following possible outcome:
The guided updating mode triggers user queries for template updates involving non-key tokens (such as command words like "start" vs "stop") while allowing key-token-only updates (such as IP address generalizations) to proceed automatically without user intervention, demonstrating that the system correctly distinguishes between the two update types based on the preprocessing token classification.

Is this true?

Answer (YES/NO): YES